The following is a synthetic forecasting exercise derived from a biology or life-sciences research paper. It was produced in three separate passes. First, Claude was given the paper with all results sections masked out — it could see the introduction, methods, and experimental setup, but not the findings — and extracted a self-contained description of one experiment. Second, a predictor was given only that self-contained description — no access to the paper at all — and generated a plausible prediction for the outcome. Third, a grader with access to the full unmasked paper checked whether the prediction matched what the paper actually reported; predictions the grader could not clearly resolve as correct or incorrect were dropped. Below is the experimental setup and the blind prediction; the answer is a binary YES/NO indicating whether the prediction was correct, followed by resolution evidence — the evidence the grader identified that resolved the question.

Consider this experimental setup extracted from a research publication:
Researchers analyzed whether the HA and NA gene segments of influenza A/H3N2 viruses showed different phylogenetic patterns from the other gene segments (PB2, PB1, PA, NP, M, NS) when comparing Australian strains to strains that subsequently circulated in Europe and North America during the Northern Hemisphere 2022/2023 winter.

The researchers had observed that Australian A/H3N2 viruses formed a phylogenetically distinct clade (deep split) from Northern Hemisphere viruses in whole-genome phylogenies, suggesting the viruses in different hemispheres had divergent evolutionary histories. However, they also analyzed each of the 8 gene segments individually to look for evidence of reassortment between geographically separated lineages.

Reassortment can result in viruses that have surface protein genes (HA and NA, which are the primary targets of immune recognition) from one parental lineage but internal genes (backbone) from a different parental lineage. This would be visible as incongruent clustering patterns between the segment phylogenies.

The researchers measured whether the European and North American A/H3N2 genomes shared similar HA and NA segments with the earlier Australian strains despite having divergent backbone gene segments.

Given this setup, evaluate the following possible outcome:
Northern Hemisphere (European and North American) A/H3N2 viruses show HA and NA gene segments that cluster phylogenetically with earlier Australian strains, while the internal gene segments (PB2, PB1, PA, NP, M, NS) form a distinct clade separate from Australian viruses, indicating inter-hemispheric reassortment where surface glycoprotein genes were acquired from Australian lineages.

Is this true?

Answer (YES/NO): YES